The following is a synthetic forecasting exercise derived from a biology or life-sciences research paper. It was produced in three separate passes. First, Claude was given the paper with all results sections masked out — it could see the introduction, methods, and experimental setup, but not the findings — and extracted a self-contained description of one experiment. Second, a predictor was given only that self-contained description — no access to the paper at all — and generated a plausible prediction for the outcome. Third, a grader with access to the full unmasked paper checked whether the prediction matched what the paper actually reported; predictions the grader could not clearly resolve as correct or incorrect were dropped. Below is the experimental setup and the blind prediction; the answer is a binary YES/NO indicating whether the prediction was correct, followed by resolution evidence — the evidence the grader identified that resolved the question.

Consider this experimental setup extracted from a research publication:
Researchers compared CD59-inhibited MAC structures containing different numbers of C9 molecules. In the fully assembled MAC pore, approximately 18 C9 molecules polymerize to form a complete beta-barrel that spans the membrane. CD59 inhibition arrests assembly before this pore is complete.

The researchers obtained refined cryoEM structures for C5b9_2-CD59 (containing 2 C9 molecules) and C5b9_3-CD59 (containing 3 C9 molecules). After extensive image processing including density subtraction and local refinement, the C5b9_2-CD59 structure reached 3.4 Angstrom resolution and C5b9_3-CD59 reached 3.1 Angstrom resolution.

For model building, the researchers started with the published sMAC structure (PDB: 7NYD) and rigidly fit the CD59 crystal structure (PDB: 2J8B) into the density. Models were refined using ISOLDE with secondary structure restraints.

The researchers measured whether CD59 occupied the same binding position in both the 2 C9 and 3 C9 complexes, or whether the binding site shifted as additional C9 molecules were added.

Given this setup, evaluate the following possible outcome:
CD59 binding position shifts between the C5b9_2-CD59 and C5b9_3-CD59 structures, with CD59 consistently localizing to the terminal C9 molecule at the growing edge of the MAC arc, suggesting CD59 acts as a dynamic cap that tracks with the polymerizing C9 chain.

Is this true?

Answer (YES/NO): NO